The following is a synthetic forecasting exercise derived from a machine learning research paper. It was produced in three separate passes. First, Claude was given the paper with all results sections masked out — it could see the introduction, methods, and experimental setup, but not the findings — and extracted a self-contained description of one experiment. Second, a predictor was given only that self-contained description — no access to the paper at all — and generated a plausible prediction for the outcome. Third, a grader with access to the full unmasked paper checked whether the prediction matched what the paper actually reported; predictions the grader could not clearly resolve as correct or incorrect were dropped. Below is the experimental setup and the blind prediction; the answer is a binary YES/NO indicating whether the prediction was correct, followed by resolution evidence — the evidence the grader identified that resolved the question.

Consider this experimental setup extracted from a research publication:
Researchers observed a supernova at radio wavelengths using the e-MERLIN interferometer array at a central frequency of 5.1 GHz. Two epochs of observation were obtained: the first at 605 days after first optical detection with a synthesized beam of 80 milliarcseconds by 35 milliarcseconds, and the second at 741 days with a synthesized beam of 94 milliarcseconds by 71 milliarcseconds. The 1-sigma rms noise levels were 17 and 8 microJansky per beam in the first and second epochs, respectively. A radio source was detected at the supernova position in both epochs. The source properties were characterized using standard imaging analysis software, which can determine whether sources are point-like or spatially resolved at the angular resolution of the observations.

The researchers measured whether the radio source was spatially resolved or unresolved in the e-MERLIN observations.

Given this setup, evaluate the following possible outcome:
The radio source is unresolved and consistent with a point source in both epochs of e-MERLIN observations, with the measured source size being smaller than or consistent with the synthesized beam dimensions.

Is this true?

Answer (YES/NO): YES